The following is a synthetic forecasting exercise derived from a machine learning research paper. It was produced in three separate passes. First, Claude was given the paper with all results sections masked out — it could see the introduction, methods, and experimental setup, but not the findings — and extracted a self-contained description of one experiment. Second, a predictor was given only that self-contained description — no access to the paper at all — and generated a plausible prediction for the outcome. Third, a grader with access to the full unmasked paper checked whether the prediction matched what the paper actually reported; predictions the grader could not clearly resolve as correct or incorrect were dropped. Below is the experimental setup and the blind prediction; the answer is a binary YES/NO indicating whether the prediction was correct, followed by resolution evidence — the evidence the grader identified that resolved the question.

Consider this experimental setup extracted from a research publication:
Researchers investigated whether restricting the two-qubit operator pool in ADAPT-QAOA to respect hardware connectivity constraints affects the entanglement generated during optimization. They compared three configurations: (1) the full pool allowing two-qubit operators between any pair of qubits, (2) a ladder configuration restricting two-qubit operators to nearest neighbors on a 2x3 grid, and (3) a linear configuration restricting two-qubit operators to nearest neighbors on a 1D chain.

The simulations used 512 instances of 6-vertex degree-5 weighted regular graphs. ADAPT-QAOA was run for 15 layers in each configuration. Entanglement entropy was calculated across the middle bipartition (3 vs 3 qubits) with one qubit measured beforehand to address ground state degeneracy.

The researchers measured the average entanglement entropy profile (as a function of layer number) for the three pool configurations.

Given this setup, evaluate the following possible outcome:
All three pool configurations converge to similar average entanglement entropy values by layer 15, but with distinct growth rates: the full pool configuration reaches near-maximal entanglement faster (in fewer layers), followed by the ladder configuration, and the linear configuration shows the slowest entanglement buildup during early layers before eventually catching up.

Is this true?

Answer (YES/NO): NO